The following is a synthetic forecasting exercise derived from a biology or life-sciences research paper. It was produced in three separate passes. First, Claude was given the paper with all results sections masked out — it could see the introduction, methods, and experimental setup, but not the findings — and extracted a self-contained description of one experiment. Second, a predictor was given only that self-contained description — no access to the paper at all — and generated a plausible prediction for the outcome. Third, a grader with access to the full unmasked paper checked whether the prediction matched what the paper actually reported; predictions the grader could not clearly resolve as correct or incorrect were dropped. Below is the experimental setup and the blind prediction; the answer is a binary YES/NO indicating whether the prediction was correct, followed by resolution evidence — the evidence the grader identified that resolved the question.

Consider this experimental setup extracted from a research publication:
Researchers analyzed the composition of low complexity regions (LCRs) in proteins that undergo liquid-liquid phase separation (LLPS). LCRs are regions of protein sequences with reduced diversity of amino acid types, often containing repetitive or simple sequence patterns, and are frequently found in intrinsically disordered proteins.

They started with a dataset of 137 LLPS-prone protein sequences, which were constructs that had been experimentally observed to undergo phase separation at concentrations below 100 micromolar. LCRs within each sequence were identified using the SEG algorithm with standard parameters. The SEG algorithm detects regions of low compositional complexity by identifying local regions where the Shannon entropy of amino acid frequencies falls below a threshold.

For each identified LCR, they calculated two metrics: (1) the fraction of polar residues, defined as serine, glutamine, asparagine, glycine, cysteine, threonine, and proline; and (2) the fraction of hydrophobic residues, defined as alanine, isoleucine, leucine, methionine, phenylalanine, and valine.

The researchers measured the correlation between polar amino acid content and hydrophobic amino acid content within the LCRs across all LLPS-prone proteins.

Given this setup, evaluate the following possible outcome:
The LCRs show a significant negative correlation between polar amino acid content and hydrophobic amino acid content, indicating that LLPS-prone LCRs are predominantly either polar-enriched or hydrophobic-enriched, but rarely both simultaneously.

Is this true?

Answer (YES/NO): NO